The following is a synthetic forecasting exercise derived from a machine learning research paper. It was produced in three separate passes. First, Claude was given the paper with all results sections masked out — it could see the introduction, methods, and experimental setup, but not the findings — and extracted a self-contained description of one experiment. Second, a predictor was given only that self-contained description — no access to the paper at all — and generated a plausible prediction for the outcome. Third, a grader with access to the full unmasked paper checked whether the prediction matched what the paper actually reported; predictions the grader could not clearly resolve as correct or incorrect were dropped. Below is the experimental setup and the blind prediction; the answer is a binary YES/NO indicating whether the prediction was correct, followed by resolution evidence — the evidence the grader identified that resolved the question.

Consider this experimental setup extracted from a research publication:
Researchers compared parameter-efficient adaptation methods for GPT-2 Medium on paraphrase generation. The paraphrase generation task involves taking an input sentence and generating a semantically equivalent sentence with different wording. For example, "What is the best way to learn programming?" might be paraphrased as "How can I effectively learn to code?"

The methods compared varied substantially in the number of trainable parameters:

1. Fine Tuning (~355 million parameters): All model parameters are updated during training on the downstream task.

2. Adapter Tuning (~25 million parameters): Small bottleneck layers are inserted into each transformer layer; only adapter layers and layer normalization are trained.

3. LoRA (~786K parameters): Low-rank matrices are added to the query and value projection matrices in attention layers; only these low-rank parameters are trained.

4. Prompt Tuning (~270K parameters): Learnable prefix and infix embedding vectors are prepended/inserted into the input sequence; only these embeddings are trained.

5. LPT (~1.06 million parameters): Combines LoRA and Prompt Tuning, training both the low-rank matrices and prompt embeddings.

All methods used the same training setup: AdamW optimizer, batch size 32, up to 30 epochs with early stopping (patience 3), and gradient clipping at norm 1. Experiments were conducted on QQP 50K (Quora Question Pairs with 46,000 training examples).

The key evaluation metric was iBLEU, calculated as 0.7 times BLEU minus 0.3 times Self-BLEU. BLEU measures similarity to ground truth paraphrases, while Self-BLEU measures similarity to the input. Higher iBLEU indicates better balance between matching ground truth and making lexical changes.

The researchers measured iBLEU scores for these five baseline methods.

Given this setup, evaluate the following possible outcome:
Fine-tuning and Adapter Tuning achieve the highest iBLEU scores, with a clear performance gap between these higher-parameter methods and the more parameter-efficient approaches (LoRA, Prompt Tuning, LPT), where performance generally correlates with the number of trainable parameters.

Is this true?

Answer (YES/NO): NO